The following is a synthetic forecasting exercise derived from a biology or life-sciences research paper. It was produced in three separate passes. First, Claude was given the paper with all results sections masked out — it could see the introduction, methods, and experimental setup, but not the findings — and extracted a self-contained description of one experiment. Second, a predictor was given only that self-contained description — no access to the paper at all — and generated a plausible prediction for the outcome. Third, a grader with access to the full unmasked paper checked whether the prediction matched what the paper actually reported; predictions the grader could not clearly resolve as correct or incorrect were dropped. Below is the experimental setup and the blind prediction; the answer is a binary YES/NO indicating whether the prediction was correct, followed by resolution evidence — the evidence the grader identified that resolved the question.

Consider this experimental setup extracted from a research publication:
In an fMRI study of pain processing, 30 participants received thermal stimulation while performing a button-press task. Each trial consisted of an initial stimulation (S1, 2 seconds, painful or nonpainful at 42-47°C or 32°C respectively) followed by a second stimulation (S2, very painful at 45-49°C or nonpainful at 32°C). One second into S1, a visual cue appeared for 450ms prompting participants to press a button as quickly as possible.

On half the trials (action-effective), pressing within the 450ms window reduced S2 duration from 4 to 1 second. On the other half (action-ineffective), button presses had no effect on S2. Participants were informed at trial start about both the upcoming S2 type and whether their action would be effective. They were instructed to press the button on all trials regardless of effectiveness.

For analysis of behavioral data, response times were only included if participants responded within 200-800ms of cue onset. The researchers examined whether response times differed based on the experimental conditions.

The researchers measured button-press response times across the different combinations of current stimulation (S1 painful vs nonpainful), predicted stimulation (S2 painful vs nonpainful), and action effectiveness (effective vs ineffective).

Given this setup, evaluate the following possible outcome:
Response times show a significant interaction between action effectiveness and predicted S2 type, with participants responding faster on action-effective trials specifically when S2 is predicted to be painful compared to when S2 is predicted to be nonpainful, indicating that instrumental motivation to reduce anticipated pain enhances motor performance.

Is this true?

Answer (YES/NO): NO